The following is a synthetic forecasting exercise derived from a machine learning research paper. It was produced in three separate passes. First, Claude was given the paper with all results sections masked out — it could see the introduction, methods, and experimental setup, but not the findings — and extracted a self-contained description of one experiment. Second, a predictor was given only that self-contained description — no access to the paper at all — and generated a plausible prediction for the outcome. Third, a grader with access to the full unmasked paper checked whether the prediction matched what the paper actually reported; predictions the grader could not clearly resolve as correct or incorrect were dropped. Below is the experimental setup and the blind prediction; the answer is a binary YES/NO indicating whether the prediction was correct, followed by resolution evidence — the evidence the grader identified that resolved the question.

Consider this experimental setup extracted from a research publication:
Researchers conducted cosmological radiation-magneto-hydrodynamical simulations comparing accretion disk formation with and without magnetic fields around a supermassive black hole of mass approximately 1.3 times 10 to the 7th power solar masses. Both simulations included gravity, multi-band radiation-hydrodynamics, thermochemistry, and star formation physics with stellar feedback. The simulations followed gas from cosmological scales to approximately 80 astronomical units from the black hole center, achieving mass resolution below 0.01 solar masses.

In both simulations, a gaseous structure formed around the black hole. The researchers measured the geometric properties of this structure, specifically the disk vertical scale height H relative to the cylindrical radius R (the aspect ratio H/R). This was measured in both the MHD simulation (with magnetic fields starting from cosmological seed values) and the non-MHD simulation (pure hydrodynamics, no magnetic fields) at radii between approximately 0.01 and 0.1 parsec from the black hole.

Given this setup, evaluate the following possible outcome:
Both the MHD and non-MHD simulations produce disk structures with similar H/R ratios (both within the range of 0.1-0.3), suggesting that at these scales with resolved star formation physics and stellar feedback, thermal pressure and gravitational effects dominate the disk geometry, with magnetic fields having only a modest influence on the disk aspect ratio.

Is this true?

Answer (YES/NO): NO